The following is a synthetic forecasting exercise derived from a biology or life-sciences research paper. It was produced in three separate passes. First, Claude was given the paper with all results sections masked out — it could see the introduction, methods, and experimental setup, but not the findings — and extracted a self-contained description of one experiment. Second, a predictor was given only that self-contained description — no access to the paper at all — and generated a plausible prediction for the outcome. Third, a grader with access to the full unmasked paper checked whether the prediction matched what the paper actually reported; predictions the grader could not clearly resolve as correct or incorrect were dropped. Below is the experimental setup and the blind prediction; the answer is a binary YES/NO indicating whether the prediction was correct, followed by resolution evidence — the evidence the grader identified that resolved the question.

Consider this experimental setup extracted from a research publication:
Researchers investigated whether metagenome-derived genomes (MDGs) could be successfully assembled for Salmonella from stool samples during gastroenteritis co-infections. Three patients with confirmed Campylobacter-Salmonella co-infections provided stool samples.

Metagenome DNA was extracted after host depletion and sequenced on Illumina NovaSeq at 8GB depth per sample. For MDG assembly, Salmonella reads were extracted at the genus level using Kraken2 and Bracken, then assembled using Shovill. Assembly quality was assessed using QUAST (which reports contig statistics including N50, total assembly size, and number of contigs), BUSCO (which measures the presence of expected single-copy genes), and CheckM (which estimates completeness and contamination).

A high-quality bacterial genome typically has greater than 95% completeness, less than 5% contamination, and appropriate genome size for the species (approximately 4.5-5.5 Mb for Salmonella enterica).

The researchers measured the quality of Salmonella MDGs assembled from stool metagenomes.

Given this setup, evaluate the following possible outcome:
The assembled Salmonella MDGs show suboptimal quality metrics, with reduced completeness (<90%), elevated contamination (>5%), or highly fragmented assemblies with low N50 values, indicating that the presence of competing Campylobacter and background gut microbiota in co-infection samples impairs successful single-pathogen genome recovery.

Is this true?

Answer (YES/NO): YES